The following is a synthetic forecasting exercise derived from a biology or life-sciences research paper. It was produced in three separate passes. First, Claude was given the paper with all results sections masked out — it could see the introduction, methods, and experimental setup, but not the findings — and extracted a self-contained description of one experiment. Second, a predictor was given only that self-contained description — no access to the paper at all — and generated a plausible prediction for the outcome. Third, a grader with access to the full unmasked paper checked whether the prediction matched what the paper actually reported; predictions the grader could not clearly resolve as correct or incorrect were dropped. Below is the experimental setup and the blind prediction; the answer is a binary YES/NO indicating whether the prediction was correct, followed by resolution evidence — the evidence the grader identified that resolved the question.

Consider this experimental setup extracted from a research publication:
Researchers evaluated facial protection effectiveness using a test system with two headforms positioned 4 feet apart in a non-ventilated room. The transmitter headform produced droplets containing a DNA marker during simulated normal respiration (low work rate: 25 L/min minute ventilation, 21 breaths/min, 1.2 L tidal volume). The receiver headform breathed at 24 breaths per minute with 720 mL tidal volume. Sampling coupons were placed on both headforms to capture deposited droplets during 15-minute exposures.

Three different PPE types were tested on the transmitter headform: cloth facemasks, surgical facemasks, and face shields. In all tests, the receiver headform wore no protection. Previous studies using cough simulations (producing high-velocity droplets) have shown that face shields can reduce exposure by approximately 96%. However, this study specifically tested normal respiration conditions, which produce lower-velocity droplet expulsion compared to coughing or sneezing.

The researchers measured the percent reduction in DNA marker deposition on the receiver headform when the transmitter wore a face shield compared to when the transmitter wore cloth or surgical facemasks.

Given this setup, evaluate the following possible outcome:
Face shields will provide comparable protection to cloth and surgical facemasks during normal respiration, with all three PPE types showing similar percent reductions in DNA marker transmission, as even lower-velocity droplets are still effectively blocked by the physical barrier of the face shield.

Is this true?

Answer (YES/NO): YES